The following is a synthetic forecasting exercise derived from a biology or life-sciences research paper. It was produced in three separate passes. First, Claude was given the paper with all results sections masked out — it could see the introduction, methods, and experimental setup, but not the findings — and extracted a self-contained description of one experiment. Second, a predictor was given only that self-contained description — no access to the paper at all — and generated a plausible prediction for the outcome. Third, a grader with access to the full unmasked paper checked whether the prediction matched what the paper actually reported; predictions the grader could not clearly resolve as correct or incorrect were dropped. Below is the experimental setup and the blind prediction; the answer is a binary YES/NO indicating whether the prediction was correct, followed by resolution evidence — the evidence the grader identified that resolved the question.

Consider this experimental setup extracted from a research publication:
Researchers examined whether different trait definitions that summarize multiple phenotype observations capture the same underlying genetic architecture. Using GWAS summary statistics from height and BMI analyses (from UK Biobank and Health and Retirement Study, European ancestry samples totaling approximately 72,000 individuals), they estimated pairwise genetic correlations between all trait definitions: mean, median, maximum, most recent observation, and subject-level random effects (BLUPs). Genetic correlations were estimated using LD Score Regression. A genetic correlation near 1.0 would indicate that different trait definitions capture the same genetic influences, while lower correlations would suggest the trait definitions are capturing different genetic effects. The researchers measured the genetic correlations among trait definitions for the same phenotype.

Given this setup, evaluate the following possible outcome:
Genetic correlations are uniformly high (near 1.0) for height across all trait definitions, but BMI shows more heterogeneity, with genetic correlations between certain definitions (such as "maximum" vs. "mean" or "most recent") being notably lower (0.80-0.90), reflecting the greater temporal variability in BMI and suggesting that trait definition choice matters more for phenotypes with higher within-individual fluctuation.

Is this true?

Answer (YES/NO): NO